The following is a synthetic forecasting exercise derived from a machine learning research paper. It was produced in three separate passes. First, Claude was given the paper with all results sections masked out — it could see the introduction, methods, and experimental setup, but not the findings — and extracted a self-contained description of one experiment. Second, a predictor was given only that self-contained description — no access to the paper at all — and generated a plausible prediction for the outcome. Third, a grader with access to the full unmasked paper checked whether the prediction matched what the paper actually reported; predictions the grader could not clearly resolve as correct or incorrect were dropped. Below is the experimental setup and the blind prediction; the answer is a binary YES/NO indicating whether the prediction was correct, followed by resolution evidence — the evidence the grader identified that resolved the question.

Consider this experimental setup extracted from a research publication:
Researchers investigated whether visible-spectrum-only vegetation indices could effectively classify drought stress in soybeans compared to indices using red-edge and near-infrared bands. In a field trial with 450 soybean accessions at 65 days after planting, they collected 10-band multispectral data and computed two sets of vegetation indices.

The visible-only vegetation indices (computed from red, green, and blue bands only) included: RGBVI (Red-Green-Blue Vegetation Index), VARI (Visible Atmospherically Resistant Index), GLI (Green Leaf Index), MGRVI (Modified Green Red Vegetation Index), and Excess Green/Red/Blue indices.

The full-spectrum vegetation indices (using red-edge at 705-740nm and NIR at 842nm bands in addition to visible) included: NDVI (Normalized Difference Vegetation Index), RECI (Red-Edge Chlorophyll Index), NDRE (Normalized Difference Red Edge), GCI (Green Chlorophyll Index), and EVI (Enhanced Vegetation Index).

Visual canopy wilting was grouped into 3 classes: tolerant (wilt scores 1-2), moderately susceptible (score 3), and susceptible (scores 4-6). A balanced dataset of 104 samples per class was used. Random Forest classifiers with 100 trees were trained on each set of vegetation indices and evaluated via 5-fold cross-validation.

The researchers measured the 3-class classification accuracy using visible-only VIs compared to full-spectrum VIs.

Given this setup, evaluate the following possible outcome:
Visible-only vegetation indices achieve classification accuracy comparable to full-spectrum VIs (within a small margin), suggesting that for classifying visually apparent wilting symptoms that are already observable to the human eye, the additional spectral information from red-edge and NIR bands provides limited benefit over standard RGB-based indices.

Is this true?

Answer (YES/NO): NO